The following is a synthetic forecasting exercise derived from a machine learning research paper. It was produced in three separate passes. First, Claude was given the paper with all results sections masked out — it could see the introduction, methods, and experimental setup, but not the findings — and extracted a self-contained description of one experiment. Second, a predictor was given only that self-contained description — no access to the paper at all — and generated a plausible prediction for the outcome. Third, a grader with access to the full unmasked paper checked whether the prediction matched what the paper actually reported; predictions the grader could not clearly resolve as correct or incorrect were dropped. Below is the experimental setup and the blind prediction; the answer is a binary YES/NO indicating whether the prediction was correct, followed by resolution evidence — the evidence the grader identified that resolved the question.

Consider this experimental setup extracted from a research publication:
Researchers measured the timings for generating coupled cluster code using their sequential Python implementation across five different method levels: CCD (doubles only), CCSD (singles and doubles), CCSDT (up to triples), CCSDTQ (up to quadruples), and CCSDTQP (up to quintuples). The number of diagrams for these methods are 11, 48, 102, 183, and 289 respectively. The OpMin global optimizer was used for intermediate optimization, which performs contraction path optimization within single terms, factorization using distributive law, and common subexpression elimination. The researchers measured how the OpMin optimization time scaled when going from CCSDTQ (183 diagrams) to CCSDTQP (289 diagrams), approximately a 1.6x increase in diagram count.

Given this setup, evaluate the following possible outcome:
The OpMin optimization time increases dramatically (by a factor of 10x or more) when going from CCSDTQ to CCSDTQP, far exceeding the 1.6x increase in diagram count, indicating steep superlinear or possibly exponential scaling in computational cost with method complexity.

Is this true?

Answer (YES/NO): YES